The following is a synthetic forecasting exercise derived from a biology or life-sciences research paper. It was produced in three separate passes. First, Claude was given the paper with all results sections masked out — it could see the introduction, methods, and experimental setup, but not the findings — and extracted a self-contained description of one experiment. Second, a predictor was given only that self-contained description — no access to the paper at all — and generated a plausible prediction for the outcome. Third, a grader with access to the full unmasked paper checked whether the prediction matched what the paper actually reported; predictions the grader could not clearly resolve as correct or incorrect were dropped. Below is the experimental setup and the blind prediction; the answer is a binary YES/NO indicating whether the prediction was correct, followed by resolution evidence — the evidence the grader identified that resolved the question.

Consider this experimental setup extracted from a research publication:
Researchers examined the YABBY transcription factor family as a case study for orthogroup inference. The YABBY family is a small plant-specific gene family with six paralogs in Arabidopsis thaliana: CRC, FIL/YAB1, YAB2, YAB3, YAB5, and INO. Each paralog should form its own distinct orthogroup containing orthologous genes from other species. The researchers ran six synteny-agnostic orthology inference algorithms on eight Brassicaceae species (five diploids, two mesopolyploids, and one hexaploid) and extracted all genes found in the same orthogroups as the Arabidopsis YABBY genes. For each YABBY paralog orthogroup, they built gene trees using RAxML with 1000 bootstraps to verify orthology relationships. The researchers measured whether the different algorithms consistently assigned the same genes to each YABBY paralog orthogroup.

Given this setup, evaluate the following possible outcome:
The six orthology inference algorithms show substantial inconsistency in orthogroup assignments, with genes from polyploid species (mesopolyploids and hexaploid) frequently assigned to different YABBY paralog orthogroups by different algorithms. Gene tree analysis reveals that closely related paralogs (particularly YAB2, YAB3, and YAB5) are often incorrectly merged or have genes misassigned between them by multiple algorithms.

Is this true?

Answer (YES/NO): NO